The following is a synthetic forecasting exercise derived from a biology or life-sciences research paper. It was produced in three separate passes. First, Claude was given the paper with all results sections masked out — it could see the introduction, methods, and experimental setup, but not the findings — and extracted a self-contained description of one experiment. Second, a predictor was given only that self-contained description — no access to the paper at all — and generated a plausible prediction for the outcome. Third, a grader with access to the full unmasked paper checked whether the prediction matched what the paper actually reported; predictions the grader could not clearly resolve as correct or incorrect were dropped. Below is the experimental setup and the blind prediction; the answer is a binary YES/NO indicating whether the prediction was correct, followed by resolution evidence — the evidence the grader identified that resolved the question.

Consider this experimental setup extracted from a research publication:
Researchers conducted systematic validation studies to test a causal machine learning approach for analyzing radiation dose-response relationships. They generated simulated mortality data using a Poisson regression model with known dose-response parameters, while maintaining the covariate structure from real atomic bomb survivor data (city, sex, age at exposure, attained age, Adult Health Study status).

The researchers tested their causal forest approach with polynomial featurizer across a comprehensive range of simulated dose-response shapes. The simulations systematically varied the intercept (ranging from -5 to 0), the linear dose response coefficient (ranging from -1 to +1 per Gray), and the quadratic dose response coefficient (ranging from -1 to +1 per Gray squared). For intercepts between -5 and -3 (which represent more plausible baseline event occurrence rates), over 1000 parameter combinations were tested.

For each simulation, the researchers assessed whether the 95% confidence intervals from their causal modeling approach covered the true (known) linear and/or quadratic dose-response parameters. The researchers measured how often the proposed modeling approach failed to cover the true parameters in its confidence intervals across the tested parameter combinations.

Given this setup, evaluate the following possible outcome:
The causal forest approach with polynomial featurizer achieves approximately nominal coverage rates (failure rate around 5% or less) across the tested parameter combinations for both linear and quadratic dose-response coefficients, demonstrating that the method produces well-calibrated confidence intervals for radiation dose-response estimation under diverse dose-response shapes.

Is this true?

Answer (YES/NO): YES